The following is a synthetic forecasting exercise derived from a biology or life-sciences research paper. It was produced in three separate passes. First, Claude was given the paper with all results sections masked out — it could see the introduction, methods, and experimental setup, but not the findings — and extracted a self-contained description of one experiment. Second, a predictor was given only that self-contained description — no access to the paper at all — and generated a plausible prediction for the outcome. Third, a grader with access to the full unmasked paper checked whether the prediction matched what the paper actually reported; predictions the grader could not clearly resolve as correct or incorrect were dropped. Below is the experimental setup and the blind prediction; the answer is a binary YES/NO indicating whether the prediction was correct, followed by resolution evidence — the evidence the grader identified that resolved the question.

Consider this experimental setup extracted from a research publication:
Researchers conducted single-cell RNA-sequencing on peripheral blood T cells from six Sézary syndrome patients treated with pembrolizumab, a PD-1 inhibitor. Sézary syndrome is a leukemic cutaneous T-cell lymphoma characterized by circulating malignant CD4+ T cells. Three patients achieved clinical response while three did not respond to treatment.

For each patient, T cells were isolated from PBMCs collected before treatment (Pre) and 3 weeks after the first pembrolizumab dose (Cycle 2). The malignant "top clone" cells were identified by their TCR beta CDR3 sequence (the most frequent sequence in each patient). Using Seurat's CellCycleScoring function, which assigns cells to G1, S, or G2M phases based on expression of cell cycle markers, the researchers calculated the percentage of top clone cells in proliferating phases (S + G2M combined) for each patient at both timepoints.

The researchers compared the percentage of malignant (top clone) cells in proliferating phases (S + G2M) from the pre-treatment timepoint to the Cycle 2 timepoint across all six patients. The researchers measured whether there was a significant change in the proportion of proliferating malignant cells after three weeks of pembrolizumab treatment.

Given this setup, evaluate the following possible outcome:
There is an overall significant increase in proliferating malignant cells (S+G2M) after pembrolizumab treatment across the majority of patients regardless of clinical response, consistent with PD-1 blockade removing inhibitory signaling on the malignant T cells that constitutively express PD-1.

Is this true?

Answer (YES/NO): NO